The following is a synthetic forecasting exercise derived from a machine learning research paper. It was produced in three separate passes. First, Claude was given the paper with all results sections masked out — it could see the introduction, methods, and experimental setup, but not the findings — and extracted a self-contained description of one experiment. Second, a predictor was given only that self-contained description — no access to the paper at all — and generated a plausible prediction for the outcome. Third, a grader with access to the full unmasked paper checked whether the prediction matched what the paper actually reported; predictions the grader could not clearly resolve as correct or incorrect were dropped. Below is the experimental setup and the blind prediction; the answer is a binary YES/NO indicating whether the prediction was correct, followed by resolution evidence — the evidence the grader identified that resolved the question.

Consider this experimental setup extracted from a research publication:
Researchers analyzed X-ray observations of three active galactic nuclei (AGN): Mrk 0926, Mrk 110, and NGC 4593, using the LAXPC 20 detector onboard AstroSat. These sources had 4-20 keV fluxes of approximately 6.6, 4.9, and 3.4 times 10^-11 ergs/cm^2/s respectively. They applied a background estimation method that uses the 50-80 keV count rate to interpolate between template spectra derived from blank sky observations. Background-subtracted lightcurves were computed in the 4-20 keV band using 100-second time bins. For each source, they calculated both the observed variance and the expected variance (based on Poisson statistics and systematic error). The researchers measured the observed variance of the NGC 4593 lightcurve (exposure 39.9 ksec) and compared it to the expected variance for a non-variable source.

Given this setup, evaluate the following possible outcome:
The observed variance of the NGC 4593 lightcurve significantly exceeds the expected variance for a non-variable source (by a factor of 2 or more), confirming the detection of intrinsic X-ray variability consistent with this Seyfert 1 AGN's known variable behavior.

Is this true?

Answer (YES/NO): NO